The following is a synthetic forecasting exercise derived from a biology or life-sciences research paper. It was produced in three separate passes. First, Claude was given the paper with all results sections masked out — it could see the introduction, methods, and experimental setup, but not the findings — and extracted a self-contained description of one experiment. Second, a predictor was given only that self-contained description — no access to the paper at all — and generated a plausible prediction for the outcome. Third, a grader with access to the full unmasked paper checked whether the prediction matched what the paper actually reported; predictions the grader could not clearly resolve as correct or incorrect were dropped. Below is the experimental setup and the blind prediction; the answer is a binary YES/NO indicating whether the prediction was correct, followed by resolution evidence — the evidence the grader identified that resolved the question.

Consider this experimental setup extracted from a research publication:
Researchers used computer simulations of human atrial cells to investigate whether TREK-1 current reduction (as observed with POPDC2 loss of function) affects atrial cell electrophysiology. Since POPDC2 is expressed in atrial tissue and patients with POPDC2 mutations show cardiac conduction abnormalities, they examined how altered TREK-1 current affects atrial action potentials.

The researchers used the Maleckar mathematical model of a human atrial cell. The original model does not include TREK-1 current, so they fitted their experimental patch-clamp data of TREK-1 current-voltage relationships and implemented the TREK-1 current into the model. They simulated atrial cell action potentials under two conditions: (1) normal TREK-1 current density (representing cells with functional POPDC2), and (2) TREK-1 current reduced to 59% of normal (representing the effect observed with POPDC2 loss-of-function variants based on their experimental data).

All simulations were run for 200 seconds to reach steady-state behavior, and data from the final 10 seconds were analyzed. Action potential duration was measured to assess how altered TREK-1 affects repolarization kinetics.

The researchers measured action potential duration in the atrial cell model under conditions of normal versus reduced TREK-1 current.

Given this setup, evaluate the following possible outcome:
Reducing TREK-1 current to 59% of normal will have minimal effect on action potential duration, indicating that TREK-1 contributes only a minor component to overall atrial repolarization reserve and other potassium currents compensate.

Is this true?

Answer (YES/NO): NO